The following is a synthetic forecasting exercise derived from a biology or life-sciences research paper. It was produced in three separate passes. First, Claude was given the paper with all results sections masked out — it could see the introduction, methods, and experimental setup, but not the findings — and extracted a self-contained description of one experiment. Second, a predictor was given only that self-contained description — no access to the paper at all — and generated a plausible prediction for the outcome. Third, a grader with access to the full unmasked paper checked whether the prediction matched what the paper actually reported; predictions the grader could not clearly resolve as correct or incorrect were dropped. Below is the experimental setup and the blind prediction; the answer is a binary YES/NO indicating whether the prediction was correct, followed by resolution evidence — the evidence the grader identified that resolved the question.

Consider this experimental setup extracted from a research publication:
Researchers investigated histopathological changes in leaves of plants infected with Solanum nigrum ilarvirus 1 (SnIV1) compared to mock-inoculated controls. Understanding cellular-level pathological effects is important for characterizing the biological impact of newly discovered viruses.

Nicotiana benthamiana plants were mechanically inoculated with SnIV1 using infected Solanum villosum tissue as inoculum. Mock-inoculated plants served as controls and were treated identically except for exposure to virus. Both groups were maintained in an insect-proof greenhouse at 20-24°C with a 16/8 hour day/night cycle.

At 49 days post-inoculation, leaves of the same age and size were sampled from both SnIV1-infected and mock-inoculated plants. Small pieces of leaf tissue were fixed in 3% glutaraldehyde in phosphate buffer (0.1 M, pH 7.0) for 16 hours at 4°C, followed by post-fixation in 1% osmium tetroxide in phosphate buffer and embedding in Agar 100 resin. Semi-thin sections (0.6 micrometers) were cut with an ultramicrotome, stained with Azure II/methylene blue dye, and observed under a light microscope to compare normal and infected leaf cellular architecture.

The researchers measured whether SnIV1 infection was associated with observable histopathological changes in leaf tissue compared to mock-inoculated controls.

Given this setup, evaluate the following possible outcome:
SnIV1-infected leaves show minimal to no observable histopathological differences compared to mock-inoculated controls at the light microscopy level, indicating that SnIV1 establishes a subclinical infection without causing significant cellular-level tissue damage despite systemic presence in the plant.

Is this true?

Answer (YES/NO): NO